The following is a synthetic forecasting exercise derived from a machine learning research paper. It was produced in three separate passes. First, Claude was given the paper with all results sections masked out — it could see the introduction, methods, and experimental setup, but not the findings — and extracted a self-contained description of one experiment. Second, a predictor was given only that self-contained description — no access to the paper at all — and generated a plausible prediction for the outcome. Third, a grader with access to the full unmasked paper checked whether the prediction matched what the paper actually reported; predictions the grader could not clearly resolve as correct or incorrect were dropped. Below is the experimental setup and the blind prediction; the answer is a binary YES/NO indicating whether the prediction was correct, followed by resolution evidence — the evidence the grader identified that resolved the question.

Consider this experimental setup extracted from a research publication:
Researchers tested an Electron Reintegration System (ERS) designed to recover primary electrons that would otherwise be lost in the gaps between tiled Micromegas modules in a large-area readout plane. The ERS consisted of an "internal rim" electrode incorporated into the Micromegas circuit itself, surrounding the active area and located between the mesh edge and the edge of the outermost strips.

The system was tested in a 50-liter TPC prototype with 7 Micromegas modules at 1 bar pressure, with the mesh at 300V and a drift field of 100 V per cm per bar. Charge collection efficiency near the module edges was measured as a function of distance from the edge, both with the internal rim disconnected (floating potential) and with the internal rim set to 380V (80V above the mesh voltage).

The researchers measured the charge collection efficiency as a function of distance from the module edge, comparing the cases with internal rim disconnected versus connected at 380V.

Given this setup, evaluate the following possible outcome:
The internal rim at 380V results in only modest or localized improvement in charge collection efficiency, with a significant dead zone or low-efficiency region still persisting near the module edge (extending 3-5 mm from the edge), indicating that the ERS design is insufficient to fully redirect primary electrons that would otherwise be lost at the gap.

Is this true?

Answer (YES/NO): NO